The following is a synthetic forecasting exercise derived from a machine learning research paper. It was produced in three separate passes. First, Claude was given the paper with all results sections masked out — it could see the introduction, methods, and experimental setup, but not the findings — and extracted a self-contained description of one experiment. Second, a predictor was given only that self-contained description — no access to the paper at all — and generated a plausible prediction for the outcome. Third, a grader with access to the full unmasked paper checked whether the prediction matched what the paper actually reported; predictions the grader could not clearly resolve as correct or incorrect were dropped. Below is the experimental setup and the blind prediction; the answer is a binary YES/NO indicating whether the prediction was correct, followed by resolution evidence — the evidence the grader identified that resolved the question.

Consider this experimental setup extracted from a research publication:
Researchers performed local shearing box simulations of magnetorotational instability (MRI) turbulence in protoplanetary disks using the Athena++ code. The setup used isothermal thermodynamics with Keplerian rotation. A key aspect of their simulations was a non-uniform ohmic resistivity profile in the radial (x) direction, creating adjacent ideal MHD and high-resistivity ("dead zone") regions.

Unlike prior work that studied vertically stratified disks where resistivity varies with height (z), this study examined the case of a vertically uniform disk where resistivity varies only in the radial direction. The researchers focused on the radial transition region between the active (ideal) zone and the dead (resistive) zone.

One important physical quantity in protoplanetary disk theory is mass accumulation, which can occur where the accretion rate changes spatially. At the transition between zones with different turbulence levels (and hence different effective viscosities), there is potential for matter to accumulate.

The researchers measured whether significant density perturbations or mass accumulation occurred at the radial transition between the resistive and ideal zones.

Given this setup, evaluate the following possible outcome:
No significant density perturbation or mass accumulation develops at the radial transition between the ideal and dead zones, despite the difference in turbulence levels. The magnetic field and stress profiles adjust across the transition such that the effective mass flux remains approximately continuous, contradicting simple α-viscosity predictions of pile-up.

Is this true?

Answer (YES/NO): NO